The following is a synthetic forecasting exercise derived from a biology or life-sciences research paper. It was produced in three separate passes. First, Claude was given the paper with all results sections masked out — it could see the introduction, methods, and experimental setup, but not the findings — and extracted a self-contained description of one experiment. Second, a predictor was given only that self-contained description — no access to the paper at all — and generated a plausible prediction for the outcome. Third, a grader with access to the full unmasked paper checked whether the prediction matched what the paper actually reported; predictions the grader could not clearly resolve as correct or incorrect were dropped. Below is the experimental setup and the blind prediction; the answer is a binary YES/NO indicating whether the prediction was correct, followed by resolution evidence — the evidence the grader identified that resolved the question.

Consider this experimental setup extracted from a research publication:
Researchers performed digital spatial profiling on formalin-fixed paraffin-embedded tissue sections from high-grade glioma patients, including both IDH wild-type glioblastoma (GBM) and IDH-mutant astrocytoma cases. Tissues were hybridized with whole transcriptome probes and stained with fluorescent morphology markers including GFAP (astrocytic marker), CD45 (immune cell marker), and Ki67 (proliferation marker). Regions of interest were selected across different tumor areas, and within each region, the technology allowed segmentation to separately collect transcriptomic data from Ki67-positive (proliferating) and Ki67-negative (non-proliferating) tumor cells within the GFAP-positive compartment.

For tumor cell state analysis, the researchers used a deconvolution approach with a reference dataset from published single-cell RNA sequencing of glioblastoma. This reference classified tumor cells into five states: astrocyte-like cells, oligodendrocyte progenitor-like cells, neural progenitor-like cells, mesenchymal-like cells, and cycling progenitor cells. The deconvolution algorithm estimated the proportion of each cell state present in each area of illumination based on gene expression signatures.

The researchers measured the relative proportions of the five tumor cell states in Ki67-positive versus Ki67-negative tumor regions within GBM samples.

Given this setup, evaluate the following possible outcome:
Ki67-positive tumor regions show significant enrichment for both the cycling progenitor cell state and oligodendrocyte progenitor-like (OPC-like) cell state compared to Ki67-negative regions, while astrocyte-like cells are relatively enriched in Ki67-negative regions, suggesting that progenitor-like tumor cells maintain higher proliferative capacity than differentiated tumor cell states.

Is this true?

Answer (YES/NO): NO